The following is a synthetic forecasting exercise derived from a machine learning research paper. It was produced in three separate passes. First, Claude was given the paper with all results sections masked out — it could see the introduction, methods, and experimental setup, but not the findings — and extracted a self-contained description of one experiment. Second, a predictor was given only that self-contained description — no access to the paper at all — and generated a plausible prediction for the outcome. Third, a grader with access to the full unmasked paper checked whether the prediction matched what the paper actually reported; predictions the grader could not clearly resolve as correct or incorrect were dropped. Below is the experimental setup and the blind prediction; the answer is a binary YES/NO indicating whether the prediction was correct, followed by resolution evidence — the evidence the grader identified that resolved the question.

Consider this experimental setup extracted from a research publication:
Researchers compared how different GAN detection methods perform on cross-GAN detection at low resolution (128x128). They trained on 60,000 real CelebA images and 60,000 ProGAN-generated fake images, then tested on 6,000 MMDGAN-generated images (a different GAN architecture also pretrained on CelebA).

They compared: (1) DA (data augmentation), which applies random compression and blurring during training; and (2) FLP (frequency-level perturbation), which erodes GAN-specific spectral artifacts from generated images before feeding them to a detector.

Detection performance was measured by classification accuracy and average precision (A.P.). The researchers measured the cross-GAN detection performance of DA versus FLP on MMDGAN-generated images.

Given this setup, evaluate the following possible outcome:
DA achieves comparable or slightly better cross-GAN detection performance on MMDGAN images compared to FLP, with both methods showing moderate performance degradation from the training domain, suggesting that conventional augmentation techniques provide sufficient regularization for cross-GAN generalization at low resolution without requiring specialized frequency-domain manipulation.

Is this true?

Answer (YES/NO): NO